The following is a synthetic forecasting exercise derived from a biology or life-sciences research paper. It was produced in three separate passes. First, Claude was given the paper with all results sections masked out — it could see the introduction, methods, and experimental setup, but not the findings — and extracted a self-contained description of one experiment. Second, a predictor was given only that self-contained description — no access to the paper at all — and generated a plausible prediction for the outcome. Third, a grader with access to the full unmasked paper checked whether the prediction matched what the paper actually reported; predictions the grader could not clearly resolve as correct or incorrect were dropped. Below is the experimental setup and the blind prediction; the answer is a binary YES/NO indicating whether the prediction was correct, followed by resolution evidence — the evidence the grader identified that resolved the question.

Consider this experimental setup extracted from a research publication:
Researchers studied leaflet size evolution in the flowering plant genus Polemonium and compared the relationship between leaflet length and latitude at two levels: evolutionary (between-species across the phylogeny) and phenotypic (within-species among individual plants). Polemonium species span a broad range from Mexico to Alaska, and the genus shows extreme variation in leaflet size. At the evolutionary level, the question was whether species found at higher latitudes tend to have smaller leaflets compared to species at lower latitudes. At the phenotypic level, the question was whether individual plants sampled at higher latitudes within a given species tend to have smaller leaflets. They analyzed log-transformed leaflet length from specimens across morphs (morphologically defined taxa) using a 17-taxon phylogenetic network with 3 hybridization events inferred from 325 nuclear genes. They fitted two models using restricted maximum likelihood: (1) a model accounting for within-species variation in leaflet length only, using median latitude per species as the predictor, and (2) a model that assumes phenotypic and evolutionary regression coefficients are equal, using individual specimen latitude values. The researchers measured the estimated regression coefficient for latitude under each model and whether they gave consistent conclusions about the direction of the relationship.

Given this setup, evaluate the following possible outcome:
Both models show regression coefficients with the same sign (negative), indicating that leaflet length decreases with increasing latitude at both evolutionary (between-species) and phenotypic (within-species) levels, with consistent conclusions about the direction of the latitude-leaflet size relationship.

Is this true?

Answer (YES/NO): NO